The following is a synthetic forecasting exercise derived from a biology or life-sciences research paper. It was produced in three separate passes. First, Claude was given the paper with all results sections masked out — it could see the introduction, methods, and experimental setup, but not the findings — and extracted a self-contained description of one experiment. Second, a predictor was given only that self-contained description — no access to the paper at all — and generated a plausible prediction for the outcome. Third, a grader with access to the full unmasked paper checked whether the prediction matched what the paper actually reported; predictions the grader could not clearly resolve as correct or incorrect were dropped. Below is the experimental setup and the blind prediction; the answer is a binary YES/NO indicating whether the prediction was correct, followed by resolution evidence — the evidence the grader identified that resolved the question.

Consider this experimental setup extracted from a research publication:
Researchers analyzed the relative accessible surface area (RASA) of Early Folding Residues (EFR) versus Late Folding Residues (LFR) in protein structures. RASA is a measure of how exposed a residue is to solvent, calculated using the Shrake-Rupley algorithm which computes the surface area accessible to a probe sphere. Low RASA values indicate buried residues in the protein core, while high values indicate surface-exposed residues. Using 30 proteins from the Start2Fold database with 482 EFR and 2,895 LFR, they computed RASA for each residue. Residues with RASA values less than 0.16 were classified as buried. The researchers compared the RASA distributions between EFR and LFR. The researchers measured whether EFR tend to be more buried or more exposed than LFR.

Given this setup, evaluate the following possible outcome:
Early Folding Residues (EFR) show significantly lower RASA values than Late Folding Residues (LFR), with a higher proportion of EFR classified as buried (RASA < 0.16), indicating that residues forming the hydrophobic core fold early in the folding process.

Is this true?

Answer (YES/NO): YES